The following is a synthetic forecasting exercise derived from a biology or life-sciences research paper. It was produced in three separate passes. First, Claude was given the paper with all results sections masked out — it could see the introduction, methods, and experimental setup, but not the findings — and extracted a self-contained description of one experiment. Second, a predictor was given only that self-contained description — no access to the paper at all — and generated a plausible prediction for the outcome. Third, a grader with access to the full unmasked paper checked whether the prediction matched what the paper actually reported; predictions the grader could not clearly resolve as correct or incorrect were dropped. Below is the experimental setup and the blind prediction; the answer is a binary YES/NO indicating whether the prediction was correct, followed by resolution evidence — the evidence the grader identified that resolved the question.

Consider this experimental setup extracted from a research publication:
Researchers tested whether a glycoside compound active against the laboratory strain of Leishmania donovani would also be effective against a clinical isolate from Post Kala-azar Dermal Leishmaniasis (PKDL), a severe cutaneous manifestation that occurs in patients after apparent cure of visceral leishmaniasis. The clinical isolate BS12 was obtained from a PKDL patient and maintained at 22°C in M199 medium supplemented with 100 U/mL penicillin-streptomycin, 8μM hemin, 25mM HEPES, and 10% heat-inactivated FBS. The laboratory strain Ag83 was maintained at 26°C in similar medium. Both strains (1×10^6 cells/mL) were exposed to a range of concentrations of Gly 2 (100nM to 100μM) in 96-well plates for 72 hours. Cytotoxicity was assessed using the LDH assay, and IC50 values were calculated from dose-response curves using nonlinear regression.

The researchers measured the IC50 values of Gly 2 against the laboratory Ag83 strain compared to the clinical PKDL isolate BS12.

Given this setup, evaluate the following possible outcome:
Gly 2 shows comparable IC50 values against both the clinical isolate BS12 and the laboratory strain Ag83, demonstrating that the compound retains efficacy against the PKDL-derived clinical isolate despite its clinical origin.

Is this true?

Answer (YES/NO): YES